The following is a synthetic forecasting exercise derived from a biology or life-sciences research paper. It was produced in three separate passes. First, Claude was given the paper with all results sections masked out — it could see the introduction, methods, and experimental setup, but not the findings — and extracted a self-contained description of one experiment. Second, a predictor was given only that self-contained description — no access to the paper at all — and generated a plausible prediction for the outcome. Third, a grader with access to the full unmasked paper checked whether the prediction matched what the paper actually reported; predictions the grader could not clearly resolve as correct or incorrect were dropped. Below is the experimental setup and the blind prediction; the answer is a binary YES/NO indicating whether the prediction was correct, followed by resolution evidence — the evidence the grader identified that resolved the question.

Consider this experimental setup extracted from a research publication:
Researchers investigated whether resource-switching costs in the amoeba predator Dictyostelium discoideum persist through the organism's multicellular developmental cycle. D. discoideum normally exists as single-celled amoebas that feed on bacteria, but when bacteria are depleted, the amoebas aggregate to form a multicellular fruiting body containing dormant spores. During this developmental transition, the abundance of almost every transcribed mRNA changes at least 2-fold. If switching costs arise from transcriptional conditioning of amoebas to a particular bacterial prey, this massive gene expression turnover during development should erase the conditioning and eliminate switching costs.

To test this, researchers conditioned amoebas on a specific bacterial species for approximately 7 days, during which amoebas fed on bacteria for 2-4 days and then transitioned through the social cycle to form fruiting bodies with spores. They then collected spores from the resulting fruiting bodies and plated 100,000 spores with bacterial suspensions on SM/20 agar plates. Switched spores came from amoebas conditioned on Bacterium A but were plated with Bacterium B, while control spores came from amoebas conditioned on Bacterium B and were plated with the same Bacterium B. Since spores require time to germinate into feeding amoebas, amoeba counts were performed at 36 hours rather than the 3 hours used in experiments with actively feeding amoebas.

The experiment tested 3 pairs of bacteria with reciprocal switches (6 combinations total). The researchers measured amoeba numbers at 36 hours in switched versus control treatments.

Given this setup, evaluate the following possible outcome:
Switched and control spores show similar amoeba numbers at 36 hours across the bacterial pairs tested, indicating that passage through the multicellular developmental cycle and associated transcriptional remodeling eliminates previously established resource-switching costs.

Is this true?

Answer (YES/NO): YES